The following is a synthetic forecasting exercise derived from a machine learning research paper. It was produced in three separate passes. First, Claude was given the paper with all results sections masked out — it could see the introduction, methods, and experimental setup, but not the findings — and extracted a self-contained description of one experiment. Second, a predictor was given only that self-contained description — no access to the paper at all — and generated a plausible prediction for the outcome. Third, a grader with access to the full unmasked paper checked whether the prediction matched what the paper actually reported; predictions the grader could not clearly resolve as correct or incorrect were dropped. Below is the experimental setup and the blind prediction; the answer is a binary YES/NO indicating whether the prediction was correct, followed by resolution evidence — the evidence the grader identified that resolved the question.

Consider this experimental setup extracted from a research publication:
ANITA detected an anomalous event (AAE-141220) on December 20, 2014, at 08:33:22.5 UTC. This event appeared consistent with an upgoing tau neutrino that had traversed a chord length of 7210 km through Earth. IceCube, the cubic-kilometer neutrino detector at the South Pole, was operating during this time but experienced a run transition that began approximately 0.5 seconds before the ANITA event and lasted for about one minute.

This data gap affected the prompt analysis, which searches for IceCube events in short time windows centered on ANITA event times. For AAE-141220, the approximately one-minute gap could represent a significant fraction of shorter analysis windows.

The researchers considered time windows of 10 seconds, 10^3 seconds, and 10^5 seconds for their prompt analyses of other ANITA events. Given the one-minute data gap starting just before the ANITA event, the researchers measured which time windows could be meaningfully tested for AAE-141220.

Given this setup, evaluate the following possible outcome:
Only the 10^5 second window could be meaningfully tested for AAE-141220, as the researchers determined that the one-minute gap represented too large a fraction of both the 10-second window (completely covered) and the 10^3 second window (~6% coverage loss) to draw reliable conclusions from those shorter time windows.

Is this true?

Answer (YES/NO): NO